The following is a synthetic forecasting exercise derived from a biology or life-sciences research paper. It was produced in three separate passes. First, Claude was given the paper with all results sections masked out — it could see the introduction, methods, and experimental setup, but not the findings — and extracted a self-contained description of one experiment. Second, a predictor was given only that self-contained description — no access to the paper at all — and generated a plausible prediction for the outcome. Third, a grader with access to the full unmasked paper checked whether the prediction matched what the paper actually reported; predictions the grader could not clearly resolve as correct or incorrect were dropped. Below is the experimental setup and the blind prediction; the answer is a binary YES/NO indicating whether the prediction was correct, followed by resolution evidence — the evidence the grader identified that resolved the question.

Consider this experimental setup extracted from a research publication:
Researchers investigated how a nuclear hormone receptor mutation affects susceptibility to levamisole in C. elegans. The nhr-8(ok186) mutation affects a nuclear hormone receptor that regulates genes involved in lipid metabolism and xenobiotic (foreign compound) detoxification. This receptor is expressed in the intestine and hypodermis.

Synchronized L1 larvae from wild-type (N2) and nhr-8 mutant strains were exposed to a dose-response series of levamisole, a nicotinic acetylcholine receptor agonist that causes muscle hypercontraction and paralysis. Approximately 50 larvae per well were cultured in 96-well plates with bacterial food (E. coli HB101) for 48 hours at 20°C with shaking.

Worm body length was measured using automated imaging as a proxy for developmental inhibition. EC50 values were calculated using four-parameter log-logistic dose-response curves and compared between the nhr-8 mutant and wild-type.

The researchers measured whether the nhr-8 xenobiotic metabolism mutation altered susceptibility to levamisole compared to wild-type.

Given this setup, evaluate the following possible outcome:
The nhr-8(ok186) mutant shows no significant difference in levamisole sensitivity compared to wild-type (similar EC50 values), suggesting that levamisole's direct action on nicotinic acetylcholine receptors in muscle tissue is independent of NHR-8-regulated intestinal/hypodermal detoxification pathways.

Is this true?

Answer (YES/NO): YES